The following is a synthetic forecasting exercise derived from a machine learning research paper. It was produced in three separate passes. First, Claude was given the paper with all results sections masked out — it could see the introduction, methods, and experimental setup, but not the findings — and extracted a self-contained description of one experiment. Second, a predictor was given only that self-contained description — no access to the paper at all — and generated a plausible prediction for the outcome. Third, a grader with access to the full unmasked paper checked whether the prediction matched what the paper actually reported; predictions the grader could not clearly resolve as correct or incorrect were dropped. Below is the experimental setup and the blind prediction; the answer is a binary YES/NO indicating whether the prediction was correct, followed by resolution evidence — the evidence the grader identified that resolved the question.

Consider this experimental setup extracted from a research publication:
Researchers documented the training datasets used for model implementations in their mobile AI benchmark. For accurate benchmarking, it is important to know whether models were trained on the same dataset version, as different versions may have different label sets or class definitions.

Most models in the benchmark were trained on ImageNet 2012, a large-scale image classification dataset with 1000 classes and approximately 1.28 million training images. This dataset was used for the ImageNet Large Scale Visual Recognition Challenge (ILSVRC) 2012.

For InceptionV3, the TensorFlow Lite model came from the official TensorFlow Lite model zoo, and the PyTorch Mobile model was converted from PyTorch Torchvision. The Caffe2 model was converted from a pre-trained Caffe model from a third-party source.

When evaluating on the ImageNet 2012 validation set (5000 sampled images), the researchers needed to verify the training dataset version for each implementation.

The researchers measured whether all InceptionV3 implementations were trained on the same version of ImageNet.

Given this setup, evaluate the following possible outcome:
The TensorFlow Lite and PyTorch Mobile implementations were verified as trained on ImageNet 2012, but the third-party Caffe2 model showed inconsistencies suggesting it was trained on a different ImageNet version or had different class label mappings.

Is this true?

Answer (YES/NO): YES